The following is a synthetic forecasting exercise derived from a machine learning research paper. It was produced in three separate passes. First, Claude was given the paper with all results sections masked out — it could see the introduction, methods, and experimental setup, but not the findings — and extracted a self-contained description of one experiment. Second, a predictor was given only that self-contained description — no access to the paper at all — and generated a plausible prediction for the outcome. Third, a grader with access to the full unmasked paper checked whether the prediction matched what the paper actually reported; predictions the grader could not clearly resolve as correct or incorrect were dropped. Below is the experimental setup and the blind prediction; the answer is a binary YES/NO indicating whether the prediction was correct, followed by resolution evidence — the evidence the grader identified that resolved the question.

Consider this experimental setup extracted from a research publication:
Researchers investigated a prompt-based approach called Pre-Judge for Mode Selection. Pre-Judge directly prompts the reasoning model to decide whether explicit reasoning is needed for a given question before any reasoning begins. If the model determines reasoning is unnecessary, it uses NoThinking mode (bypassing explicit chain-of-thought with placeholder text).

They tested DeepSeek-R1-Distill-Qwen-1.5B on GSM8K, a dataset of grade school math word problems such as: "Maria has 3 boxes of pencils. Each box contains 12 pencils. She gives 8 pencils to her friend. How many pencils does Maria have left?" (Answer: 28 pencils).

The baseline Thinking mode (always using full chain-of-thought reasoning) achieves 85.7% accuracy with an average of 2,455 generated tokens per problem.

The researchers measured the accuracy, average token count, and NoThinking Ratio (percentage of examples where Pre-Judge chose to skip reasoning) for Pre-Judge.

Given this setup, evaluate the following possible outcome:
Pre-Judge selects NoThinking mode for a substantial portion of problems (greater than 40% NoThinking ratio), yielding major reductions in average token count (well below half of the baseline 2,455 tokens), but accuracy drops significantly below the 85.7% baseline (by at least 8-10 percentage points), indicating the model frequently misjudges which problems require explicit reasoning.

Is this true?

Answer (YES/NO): NO